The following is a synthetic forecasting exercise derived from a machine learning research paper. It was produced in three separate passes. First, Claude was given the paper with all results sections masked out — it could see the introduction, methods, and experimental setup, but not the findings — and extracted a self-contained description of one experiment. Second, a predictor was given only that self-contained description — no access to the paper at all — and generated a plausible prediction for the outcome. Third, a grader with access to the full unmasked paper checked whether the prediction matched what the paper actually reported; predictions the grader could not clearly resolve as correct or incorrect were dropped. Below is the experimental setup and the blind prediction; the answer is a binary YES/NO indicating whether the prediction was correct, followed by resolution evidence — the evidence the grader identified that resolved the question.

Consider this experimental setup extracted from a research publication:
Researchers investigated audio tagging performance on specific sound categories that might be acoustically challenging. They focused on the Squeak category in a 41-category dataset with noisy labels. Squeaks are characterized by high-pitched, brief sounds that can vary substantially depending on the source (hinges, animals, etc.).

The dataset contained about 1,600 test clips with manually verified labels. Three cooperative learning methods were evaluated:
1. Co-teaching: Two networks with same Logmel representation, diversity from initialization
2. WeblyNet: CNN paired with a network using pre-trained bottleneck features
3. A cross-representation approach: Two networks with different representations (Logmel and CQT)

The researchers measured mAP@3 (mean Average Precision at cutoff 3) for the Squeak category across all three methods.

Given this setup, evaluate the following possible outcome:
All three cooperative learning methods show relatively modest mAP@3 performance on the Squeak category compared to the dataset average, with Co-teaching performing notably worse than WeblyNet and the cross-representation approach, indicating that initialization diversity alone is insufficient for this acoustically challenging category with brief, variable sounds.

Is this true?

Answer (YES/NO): NO